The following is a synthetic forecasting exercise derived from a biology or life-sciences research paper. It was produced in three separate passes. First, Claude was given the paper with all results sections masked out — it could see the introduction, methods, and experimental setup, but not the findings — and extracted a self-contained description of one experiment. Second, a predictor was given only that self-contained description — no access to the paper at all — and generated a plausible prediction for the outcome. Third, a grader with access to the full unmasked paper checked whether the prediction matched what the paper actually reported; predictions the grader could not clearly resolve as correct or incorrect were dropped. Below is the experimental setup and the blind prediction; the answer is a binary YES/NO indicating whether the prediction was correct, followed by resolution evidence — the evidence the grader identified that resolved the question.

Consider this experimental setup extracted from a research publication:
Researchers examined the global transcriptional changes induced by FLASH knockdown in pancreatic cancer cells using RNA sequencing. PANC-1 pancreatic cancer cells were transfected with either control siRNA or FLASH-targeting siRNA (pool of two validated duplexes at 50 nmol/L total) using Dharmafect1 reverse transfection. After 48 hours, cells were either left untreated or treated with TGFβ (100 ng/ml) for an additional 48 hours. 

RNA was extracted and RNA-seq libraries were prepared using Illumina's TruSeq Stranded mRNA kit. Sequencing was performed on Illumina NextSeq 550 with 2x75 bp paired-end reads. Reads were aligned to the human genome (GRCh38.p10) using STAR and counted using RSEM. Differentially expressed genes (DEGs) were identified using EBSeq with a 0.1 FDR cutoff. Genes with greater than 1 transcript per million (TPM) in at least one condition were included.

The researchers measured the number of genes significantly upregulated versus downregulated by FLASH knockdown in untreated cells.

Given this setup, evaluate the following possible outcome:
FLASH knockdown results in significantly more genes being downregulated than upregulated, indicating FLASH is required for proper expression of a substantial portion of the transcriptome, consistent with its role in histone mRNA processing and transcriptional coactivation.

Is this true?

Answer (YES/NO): NO